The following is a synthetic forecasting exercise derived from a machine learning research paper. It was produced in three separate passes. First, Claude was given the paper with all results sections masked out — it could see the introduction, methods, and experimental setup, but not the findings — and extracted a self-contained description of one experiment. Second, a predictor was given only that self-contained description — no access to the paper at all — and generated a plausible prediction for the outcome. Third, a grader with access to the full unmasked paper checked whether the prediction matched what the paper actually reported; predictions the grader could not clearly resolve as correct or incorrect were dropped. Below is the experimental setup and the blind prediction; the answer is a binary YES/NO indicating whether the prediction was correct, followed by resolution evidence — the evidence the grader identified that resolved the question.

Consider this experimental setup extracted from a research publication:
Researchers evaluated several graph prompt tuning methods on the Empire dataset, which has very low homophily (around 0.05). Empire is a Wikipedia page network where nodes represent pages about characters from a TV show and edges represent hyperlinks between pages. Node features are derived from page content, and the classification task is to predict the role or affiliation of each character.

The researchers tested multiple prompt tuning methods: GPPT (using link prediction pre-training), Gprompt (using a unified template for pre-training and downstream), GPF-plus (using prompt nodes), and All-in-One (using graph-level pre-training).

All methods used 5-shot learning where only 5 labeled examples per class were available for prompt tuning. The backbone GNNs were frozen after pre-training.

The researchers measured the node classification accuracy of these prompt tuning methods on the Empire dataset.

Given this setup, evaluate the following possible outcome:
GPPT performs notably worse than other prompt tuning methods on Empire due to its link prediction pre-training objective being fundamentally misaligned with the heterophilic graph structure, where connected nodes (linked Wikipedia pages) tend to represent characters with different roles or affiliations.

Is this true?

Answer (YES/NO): NO